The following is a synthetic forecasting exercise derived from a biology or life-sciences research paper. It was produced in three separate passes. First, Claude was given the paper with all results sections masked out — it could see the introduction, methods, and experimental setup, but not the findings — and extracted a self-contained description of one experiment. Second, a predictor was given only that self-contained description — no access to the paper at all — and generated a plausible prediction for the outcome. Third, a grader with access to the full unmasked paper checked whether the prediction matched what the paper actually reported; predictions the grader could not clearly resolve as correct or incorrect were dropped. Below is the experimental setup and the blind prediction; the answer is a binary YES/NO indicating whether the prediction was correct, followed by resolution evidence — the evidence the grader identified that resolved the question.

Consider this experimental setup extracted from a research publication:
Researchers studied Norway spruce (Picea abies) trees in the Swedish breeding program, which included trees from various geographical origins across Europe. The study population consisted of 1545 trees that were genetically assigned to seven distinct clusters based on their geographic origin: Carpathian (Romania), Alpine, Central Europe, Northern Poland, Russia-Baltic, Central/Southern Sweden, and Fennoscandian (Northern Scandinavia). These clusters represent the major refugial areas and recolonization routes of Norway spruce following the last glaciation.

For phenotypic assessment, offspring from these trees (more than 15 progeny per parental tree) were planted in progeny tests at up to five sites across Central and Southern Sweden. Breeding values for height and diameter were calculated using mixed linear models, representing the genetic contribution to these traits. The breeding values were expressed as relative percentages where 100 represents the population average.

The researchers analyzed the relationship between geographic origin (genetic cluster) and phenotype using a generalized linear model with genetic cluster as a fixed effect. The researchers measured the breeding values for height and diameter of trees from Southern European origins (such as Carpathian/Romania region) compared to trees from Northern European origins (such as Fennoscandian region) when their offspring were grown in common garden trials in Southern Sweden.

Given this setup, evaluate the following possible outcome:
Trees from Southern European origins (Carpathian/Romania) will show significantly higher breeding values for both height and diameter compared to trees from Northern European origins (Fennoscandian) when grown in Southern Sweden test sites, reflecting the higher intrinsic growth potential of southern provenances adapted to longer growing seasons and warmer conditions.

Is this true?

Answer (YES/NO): YES